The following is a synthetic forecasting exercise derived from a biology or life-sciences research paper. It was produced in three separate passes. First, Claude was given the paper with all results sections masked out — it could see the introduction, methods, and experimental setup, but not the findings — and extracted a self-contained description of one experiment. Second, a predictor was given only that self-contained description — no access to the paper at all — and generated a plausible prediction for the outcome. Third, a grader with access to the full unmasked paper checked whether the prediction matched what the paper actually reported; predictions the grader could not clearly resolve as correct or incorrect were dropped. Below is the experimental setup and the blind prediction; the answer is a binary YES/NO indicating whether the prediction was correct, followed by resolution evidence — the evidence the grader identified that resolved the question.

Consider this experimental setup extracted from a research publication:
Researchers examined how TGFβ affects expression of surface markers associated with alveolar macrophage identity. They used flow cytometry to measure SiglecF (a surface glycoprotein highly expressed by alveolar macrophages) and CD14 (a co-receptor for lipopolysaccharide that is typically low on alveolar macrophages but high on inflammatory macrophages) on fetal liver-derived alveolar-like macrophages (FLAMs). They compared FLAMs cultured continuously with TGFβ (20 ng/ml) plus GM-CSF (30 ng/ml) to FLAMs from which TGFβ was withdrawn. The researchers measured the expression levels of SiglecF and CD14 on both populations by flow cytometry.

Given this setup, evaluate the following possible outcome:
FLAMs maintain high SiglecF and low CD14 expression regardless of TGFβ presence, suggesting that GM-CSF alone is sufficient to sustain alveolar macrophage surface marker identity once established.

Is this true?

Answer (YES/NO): NO